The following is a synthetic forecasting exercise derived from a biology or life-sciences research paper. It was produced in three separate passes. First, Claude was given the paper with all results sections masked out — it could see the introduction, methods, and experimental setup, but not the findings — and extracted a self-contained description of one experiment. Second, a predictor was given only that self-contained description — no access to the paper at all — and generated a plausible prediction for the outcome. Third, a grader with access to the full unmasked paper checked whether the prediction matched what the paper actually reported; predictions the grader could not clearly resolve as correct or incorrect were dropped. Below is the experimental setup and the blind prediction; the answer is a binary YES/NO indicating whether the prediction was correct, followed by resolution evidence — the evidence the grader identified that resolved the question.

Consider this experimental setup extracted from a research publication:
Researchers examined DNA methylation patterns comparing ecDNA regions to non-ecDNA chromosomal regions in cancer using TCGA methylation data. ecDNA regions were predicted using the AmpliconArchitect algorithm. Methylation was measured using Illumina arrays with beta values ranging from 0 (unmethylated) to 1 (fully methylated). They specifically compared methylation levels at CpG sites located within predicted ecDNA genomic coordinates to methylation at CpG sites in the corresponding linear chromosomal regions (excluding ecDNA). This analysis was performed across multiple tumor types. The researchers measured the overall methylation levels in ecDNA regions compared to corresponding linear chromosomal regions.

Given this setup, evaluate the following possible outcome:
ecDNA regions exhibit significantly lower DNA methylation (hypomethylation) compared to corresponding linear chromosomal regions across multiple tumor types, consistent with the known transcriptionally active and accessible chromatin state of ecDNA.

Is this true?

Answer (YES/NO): YES